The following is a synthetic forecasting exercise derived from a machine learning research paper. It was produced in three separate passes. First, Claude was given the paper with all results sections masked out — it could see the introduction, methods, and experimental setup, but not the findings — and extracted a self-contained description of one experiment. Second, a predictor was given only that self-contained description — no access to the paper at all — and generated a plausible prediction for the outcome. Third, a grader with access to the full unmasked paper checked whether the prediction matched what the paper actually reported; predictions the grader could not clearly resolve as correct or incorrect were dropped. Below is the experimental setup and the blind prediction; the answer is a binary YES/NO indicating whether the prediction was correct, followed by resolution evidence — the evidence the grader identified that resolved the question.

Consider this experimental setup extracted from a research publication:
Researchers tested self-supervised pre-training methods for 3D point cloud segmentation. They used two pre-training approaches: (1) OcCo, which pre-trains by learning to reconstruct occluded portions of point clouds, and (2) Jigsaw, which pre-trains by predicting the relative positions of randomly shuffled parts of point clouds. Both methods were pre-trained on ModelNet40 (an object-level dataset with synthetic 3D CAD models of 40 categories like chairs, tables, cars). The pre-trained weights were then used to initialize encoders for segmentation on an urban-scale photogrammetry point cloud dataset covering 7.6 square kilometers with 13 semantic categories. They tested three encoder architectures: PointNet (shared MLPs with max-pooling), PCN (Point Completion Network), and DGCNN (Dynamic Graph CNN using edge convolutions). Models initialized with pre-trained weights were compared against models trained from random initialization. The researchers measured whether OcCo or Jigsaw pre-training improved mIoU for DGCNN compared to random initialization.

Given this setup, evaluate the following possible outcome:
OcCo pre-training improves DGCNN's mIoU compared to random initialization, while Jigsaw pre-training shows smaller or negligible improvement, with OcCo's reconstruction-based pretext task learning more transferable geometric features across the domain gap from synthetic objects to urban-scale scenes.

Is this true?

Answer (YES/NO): NO